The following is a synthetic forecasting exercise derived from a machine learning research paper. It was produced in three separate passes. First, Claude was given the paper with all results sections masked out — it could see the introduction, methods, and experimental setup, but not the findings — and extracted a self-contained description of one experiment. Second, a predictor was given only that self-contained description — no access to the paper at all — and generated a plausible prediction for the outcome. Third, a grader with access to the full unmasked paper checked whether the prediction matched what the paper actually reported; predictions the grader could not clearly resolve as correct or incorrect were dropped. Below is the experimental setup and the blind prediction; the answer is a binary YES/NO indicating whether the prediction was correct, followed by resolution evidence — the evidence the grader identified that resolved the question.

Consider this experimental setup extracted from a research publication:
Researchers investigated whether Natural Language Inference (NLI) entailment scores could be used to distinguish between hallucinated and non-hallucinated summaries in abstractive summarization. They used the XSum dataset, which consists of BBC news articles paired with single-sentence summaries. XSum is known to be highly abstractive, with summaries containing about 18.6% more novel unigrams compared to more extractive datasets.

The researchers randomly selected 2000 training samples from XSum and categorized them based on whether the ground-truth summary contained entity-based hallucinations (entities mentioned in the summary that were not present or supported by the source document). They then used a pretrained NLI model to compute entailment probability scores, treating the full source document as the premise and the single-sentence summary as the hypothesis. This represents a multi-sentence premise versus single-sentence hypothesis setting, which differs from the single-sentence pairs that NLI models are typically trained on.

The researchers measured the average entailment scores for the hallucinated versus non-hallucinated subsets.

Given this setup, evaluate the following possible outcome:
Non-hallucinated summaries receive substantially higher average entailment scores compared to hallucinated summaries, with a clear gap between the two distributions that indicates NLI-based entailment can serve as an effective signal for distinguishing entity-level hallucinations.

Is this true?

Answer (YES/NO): YES